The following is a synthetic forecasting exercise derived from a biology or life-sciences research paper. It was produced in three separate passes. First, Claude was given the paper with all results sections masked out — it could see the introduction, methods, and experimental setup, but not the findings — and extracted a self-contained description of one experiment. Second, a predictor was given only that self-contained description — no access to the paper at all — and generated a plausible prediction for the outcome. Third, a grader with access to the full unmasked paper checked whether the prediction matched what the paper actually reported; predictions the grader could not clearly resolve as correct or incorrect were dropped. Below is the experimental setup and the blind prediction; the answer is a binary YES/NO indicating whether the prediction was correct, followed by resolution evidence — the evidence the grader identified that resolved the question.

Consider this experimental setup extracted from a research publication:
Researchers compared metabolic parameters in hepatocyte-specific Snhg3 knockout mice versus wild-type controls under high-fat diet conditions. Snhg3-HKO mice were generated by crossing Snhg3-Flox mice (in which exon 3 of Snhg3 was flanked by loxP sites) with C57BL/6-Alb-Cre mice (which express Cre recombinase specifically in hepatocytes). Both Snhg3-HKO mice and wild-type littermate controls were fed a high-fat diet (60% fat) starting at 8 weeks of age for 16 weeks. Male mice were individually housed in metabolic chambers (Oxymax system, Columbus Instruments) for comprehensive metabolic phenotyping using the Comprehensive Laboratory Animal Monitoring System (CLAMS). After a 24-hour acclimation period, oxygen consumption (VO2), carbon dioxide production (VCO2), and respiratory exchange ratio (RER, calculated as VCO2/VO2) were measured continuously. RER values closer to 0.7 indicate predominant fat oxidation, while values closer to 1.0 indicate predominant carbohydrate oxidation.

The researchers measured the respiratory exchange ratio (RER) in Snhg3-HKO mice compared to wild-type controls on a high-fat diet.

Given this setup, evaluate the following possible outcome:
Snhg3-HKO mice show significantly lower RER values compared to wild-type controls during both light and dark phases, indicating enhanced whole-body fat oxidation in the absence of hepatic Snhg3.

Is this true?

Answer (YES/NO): NO